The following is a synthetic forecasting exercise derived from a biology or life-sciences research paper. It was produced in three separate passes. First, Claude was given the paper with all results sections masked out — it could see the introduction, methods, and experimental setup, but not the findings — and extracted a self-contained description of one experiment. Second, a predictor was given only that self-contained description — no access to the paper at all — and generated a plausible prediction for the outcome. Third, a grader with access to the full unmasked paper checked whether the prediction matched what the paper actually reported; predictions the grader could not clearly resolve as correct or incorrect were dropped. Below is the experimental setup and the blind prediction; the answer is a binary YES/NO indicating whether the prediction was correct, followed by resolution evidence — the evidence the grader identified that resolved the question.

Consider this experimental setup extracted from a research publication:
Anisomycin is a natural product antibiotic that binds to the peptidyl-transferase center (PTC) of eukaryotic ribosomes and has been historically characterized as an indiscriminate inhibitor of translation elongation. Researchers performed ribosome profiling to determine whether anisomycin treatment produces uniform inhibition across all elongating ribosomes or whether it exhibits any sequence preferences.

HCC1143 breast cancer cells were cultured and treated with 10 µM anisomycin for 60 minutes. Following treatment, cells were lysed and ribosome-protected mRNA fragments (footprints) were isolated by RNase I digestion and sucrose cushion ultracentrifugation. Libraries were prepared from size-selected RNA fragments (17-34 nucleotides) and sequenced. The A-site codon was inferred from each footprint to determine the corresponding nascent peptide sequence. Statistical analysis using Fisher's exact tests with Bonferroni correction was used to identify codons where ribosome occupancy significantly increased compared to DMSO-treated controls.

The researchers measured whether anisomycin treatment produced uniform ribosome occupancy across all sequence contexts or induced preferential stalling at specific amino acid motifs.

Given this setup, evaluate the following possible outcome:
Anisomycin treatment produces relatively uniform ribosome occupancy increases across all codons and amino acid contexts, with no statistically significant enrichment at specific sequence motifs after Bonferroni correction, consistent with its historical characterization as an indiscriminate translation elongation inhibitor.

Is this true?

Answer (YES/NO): NO